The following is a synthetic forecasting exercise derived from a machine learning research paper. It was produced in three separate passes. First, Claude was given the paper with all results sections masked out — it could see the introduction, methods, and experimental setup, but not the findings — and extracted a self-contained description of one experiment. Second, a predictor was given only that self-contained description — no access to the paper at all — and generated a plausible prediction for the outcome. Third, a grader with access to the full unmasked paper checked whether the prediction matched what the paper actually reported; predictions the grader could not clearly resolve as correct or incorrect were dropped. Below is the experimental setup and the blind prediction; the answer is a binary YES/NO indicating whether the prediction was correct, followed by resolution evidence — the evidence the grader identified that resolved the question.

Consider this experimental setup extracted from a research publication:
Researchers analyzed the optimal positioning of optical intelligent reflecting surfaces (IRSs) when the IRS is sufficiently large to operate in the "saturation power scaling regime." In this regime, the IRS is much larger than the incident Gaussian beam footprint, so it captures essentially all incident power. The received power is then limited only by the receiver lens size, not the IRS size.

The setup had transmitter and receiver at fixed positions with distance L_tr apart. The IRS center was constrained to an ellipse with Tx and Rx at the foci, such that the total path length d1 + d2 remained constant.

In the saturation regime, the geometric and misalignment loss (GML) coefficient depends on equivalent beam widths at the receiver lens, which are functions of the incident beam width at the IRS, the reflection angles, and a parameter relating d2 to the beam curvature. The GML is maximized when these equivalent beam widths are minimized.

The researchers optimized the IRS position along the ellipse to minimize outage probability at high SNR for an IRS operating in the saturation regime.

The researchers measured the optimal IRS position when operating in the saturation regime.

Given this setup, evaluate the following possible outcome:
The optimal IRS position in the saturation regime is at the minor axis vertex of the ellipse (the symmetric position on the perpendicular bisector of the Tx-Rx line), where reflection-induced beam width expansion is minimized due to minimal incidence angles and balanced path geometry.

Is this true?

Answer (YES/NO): YES